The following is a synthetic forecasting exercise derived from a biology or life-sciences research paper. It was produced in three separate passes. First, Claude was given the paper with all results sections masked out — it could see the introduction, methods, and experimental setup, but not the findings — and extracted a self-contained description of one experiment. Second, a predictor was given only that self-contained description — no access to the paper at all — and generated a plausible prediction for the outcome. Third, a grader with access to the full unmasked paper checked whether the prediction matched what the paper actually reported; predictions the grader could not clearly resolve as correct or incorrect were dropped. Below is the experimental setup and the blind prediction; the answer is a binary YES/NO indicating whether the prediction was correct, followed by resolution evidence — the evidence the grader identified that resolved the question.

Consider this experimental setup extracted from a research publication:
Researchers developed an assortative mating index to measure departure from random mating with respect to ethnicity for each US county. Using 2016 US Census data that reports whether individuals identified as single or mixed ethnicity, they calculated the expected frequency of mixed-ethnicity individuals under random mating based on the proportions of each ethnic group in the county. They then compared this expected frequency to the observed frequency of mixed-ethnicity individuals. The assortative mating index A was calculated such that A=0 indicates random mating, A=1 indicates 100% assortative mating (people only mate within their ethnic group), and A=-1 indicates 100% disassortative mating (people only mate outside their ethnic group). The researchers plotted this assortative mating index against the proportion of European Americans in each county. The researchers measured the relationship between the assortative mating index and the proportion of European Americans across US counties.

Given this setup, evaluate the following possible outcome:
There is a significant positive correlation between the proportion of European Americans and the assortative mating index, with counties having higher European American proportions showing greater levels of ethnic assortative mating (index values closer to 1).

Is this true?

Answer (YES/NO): NO